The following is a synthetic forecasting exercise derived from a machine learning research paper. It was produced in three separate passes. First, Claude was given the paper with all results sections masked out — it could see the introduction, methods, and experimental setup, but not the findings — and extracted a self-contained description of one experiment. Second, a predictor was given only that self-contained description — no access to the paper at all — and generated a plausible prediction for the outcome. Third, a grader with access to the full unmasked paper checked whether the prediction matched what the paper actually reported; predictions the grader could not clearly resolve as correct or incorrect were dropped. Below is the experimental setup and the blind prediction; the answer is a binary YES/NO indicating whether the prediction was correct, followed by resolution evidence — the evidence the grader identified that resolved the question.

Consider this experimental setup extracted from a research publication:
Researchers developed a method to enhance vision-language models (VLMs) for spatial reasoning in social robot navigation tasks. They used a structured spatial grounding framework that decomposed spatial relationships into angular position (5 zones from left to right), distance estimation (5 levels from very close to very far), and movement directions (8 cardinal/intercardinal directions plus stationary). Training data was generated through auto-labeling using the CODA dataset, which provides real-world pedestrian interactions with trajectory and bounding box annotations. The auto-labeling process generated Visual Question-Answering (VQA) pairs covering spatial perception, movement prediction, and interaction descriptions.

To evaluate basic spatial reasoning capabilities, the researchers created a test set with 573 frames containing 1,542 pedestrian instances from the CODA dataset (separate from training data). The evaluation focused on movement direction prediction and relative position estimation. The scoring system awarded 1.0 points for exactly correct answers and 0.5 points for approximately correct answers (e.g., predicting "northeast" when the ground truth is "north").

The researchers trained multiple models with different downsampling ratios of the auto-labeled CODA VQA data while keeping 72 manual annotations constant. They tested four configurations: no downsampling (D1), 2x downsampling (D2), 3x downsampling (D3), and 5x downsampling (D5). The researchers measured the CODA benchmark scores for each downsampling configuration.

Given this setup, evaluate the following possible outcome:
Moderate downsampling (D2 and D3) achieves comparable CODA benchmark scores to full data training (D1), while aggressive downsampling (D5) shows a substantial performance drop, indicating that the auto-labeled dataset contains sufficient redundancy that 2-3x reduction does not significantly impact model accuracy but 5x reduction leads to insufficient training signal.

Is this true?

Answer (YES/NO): NO